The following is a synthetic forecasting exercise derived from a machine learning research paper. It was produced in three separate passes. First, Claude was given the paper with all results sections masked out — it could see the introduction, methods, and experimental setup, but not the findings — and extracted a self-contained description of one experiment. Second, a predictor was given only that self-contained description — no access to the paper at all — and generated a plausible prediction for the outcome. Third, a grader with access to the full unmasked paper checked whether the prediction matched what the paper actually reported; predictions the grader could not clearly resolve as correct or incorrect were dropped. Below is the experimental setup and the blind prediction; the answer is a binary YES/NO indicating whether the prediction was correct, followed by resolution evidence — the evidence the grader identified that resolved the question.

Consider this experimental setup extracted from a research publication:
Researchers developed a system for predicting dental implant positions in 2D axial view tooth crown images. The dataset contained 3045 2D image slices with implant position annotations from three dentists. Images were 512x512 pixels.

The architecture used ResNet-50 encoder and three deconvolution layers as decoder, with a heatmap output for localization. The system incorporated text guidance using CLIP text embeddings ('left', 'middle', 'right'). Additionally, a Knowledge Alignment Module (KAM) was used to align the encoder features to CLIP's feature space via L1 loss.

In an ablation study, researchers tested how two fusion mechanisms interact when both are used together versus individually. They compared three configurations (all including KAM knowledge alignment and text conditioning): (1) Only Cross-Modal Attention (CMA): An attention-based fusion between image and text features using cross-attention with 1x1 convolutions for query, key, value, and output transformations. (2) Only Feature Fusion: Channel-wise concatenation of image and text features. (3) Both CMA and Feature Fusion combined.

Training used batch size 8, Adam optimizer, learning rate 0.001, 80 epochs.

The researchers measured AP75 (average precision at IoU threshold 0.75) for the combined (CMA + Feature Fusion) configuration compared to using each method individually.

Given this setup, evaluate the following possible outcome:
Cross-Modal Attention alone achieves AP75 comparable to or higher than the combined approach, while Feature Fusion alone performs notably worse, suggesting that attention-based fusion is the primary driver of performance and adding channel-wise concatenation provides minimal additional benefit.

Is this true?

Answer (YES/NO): NO